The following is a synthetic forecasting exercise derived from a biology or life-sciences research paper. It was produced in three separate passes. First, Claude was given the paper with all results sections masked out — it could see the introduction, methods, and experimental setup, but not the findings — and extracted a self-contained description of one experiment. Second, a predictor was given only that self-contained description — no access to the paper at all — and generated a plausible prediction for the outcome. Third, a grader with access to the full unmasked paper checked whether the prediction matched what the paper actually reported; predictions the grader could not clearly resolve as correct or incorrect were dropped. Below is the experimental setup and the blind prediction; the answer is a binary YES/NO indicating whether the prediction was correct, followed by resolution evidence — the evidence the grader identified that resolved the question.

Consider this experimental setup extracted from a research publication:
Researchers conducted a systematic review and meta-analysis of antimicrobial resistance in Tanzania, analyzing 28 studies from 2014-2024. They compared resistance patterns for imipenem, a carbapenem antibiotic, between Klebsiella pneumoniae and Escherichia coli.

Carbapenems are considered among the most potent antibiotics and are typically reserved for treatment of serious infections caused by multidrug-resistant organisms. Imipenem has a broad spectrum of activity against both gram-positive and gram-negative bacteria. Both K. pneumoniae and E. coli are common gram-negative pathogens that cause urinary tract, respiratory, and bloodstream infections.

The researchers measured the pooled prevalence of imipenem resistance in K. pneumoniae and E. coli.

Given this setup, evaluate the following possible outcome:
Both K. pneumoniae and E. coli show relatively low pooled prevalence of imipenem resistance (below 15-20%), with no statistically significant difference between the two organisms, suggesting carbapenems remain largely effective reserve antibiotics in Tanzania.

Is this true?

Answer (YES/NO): YES